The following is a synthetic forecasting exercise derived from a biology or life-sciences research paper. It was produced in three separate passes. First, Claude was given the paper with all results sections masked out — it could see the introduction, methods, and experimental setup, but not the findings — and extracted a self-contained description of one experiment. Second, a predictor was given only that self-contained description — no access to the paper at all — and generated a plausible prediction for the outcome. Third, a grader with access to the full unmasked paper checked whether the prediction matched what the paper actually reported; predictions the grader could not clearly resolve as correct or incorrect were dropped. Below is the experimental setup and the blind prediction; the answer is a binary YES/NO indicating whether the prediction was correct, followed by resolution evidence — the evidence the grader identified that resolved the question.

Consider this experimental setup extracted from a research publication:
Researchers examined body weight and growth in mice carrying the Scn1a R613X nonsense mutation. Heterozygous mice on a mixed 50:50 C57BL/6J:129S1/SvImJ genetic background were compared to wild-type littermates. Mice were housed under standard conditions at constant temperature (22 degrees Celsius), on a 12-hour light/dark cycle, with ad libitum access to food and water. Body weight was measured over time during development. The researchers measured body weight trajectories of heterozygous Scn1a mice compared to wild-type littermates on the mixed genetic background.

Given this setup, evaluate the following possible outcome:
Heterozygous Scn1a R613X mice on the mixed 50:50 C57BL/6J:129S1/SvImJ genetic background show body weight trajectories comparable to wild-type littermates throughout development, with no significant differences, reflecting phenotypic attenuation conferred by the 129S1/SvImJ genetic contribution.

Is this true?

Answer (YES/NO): NO